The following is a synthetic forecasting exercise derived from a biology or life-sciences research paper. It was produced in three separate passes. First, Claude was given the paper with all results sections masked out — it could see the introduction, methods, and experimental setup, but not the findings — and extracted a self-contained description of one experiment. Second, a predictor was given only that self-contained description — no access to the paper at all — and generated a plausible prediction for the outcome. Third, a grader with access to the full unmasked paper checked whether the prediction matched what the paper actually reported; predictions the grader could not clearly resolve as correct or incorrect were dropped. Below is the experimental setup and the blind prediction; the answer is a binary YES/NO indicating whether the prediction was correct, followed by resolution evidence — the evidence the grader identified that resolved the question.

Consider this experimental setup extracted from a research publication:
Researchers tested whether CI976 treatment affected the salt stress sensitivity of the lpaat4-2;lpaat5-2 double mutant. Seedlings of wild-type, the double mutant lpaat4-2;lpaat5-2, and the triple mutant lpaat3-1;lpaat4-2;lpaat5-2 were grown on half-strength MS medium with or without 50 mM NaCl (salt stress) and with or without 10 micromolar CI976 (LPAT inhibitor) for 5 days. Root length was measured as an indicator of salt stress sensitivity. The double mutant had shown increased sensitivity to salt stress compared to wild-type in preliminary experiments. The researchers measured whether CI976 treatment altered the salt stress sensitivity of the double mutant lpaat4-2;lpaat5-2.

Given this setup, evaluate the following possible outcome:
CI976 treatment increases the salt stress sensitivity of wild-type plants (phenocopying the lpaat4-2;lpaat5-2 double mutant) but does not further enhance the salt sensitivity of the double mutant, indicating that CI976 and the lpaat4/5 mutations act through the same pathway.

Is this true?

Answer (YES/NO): NO